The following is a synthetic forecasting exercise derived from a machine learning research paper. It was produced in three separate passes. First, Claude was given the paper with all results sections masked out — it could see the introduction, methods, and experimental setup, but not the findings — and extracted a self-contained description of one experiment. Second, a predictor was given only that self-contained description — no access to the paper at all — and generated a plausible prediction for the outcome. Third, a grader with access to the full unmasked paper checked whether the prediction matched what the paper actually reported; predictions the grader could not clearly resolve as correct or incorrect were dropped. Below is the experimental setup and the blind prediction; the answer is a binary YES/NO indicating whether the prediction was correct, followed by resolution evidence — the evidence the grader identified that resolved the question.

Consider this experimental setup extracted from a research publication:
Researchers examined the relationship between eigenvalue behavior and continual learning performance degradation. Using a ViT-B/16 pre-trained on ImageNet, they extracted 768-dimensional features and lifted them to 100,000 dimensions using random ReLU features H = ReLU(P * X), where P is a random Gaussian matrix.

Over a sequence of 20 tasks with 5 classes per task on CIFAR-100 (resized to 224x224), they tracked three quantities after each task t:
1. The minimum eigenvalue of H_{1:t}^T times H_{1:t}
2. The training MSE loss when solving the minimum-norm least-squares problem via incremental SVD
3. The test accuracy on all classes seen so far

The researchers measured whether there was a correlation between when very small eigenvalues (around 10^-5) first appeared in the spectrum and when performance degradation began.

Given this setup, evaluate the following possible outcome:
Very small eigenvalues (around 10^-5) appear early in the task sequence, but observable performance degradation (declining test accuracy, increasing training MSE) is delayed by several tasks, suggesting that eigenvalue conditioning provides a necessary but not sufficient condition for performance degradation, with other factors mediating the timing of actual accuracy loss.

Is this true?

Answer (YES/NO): NO